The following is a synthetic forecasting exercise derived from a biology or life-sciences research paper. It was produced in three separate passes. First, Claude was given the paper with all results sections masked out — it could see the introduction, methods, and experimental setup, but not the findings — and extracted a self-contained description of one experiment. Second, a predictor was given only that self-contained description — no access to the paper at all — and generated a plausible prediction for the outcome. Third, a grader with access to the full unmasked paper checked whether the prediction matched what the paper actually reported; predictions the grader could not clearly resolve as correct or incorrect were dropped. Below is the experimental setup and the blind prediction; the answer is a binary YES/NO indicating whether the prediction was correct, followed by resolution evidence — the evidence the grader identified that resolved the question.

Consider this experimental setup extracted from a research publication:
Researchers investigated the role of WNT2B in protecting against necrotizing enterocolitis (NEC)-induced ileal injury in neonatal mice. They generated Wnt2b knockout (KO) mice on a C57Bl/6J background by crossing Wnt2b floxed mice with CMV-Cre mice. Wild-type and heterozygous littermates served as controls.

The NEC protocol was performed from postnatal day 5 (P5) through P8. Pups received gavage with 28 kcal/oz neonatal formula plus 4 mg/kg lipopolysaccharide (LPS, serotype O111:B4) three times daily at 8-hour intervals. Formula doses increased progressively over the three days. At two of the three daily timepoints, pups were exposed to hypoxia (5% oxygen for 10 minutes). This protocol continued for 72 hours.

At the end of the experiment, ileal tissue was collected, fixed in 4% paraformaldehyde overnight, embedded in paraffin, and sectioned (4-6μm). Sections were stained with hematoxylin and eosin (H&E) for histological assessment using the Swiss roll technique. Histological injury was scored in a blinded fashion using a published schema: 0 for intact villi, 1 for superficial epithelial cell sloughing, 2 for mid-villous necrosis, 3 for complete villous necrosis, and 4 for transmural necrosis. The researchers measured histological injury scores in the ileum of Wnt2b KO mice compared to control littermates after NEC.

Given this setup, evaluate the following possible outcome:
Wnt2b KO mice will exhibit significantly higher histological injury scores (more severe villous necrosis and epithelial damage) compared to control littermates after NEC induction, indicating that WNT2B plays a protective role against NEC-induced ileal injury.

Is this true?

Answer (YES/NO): NO